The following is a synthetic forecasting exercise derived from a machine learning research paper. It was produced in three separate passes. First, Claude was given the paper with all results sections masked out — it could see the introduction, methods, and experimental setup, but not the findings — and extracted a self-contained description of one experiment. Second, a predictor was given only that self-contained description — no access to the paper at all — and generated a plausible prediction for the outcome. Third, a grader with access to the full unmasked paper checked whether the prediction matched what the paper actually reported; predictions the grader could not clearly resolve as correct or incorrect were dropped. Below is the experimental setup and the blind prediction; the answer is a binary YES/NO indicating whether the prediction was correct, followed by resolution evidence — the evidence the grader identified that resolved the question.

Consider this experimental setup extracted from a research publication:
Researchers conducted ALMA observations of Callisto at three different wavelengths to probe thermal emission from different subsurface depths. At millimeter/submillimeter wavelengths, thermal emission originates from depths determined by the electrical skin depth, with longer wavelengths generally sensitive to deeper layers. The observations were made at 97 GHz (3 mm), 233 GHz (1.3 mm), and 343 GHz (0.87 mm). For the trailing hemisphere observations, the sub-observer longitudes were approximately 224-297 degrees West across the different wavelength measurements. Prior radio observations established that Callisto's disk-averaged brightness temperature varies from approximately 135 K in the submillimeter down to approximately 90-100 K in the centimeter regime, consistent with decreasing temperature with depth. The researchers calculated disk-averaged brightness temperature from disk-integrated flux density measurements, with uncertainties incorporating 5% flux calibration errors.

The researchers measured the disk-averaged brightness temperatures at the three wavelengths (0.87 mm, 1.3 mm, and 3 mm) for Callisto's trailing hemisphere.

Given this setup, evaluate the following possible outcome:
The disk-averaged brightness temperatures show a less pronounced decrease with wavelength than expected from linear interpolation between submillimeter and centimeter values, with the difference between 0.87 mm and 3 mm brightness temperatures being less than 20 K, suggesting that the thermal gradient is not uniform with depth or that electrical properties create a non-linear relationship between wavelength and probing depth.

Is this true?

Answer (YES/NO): YES